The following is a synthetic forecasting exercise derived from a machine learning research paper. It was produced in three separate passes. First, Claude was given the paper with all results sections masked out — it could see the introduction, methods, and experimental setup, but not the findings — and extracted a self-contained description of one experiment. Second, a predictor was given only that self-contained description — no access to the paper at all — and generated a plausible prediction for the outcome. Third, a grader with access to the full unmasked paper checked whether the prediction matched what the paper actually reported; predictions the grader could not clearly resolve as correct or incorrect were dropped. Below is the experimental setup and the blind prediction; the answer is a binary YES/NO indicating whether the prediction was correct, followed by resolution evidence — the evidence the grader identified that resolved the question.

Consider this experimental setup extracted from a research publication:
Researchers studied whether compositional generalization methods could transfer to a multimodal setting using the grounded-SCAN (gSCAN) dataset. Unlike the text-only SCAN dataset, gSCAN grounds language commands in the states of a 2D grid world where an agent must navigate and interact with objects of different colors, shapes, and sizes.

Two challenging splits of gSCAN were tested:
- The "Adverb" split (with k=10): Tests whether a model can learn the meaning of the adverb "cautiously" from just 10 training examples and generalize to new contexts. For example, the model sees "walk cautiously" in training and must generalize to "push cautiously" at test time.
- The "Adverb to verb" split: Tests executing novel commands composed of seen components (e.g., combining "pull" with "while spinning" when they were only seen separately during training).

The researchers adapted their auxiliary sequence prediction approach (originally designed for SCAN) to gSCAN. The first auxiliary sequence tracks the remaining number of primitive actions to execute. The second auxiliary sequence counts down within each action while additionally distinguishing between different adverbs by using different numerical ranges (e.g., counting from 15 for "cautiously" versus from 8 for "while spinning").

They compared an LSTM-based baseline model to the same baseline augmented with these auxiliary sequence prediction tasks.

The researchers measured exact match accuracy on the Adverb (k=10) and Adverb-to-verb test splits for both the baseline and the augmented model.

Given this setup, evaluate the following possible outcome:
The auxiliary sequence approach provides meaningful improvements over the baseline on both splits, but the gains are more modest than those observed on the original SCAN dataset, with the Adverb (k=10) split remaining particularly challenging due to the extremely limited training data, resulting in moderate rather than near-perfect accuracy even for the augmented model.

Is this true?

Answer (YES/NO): NO